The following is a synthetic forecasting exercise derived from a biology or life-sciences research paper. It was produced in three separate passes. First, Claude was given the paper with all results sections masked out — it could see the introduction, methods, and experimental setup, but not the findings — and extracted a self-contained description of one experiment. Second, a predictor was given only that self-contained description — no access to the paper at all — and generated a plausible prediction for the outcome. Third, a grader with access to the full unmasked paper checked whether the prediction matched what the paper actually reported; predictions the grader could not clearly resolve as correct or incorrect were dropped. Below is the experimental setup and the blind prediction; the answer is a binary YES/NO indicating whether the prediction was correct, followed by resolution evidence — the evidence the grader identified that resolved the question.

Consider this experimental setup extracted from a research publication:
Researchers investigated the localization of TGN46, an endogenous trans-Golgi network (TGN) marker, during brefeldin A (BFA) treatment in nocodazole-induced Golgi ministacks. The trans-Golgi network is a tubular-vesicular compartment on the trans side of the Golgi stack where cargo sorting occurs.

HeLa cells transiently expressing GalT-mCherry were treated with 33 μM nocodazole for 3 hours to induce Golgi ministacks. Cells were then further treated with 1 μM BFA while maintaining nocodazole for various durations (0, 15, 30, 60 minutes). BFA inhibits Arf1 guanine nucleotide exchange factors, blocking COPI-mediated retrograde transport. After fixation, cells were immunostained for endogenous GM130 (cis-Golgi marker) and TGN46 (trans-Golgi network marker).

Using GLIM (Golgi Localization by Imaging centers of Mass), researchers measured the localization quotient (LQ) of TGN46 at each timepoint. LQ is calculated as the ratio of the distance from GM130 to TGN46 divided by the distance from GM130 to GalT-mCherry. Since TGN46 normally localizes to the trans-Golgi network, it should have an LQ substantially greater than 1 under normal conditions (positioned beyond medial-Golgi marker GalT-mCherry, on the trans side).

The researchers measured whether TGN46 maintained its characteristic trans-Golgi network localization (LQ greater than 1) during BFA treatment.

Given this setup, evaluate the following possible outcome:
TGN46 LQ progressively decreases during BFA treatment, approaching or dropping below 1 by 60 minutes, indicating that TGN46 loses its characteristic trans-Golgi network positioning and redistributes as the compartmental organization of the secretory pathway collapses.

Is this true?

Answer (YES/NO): NO